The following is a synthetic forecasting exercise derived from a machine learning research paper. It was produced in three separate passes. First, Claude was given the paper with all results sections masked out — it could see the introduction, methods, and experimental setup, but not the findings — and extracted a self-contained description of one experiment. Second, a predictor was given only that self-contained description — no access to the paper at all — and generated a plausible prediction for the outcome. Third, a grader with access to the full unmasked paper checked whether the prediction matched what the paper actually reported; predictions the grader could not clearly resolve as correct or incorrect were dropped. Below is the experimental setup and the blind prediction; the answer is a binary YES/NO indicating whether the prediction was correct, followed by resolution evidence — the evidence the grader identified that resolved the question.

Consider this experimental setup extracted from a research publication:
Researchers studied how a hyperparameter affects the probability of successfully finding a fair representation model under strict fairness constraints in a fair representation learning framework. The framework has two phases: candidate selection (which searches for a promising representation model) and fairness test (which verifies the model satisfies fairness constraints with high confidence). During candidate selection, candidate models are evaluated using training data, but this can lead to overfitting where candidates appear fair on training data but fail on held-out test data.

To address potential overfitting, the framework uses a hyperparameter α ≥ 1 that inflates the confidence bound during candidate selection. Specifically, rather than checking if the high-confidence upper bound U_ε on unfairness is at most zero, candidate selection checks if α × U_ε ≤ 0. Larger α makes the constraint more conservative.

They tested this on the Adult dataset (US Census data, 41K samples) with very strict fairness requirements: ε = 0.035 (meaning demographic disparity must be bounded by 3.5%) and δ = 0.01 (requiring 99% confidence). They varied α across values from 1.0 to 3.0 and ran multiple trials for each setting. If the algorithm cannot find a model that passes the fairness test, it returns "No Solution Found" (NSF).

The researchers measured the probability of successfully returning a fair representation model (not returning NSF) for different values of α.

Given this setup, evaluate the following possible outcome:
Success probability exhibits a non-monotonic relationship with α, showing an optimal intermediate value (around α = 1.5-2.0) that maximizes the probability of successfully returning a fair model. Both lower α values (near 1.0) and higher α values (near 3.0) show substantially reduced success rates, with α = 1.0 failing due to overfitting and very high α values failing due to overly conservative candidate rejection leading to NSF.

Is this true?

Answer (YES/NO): NO